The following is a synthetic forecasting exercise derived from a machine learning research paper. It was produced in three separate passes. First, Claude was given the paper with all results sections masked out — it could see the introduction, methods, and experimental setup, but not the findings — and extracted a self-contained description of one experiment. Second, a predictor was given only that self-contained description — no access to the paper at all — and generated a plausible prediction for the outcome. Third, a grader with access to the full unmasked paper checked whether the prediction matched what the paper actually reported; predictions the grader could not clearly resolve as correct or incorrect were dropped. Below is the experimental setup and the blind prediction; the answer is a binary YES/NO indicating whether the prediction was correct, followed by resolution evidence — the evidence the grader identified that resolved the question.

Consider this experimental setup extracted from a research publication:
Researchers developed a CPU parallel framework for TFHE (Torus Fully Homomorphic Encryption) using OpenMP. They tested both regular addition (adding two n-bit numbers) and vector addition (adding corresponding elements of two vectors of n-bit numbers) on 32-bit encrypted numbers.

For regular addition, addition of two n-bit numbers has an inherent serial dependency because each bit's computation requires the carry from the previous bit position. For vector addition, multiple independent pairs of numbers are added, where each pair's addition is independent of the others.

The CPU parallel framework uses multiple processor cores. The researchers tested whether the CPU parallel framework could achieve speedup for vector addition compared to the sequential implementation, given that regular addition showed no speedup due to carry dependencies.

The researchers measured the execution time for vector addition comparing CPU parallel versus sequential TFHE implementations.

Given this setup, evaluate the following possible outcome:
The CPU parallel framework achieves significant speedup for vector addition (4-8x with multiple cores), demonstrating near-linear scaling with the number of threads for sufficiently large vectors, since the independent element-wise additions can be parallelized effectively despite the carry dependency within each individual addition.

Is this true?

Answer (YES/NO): NO